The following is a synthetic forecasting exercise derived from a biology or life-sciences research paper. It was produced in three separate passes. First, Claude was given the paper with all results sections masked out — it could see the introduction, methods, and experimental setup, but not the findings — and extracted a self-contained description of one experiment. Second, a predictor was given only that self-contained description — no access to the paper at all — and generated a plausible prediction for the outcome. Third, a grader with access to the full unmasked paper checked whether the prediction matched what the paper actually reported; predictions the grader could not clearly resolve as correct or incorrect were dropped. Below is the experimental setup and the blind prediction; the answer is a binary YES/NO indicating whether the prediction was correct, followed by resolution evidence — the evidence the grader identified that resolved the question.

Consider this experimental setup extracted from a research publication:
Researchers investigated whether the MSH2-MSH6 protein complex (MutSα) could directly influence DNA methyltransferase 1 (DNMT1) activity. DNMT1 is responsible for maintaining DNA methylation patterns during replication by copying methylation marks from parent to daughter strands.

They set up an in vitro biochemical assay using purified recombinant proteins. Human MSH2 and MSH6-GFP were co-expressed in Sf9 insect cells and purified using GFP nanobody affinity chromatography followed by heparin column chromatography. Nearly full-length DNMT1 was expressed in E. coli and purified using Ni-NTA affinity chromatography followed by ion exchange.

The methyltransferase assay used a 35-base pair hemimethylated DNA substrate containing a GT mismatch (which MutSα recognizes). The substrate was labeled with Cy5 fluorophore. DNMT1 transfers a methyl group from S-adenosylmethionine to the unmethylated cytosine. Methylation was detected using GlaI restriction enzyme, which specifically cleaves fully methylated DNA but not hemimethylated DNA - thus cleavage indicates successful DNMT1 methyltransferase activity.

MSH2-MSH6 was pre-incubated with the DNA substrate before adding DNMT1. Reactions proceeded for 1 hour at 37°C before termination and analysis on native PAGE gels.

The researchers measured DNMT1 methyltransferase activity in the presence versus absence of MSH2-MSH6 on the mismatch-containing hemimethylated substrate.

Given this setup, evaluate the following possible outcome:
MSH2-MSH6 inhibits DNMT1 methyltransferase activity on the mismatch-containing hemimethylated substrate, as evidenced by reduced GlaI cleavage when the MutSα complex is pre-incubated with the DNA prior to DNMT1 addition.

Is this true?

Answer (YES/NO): NO